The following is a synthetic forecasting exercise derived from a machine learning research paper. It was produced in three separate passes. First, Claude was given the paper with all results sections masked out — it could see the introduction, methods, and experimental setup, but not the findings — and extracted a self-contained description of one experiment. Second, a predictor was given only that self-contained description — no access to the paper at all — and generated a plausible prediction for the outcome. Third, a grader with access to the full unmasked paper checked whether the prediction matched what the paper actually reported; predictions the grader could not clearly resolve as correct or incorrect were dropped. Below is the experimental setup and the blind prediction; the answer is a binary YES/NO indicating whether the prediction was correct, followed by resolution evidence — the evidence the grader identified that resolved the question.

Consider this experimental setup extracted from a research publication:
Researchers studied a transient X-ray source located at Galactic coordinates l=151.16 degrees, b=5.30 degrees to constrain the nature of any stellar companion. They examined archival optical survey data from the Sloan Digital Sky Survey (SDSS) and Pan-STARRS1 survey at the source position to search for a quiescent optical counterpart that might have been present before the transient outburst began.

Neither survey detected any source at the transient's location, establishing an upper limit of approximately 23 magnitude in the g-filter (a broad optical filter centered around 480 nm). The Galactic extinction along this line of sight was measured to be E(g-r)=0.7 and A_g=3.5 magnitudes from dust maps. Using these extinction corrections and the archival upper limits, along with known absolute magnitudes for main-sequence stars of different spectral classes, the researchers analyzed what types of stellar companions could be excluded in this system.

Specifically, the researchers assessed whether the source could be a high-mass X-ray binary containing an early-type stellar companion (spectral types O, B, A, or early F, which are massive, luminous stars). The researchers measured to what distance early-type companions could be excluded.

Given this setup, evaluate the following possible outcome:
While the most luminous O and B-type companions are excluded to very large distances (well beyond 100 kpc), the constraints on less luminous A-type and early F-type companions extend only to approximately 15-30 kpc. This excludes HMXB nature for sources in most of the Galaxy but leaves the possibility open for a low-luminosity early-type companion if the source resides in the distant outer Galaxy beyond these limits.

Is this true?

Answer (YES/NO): NO